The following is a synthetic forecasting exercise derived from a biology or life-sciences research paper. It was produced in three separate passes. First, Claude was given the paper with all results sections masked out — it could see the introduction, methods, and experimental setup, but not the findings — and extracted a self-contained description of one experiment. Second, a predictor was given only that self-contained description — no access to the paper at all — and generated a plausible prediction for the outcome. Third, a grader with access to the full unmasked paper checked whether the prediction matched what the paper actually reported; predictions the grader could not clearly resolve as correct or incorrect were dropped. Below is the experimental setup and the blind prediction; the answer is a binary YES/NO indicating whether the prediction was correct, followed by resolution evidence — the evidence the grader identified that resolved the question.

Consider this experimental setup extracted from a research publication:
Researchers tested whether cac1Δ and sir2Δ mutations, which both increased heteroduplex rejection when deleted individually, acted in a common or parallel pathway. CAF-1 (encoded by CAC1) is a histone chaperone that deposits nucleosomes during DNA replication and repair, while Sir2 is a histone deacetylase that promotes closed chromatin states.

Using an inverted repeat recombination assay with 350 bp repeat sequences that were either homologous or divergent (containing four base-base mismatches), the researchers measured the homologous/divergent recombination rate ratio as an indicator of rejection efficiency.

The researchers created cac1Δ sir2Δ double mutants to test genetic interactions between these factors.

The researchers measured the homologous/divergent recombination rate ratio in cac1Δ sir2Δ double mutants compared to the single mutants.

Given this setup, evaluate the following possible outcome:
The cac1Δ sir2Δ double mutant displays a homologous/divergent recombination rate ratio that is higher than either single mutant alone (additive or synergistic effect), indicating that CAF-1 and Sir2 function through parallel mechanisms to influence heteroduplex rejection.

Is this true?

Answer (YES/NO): YES